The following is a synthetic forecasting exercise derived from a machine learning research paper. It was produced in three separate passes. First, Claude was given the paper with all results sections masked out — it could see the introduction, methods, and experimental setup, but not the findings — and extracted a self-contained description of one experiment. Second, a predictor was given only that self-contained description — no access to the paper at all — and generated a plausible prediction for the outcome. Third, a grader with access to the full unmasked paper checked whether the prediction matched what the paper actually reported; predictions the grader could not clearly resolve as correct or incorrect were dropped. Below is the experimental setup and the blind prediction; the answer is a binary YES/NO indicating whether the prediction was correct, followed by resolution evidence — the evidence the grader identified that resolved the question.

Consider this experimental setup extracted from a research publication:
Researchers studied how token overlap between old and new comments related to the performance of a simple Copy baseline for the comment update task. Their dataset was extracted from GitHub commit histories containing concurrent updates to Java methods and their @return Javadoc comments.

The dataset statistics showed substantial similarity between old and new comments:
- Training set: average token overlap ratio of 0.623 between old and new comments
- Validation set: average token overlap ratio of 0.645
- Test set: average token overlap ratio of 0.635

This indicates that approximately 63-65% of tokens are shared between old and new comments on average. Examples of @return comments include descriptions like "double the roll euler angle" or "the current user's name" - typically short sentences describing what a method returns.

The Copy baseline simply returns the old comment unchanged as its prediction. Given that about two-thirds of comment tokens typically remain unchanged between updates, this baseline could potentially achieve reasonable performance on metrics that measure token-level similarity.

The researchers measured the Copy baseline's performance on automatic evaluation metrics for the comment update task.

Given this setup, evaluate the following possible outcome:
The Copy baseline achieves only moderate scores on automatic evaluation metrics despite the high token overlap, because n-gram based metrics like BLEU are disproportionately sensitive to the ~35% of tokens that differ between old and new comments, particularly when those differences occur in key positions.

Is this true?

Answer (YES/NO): NO